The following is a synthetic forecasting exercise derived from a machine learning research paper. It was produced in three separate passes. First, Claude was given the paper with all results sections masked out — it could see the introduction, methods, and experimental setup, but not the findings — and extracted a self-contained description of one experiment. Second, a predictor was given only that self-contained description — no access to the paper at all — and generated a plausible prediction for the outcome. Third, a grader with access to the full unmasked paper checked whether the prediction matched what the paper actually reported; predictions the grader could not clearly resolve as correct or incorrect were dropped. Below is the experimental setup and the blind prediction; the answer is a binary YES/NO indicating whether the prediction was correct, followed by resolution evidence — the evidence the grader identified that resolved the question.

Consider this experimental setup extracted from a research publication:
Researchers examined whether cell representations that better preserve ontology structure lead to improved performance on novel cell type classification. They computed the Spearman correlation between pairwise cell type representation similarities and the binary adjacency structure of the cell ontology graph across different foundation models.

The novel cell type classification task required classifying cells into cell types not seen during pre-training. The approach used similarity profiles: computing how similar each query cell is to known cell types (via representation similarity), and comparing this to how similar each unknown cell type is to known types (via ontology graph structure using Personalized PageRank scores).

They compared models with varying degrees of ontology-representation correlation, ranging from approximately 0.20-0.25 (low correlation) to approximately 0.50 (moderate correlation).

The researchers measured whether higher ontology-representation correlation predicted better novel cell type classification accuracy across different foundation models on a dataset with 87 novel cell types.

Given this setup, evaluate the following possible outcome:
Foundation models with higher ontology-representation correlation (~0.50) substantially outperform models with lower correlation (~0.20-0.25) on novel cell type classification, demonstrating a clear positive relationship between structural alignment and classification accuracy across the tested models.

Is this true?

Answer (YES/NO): YES